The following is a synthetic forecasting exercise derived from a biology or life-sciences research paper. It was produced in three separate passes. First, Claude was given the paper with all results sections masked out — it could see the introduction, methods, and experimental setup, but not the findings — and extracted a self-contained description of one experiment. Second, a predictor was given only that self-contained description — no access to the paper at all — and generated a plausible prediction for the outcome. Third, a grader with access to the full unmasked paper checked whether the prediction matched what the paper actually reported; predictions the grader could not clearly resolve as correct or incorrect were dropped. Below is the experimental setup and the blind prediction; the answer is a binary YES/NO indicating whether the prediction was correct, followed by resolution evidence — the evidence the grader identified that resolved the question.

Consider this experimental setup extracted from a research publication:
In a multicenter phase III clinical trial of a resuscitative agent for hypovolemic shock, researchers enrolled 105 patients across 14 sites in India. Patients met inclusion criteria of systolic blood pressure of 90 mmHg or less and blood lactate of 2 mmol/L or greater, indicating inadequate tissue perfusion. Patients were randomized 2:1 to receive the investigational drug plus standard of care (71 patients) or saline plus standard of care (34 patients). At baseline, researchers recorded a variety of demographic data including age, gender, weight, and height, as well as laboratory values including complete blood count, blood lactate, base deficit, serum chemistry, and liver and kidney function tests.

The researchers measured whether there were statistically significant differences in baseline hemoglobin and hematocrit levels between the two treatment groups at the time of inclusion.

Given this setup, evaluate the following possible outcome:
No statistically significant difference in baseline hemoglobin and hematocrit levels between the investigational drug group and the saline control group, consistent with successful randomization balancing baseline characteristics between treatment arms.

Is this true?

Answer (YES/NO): YES